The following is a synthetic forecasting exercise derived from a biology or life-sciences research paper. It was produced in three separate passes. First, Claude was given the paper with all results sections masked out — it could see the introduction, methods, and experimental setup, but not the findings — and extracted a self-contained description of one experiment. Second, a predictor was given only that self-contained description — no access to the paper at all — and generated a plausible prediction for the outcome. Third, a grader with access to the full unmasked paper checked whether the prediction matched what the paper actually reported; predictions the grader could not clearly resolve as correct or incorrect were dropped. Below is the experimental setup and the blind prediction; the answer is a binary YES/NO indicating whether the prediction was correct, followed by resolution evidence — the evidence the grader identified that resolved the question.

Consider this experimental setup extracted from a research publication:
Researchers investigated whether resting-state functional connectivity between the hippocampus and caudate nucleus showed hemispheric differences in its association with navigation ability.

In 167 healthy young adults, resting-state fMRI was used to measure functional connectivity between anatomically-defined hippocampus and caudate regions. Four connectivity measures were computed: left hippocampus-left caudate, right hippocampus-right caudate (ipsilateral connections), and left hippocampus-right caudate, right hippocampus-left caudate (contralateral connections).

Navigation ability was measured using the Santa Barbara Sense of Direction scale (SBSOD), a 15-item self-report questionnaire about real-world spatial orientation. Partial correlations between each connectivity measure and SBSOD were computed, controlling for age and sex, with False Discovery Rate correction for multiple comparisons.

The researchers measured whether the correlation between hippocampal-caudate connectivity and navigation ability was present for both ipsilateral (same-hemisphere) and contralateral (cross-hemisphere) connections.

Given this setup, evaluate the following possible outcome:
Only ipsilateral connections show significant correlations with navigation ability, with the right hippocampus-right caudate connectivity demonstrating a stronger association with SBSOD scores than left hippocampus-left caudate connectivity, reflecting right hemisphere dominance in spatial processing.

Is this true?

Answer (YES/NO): NO